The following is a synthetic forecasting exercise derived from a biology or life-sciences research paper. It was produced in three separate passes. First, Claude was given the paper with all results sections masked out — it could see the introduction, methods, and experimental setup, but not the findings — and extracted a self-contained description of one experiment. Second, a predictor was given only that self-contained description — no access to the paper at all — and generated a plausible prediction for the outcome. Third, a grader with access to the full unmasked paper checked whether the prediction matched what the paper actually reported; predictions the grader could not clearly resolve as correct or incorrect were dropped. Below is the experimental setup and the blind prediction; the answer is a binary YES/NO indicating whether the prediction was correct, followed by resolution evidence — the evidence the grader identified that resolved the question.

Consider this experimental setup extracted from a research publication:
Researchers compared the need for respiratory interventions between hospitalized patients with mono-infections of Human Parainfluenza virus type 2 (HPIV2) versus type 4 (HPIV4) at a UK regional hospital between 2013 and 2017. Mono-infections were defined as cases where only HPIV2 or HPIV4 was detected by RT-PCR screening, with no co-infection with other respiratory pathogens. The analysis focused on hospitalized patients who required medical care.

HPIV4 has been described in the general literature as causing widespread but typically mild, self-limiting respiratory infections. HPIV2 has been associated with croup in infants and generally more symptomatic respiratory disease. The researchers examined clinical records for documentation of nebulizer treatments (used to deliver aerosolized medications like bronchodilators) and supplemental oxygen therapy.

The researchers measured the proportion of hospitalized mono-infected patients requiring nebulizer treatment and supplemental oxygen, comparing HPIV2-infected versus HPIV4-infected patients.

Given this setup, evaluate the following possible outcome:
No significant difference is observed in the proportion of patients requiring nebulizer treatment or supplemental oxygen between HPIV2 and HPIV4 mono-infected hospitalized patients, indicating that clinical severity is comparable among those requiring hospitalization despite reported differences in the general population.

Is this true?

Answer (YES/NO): YES